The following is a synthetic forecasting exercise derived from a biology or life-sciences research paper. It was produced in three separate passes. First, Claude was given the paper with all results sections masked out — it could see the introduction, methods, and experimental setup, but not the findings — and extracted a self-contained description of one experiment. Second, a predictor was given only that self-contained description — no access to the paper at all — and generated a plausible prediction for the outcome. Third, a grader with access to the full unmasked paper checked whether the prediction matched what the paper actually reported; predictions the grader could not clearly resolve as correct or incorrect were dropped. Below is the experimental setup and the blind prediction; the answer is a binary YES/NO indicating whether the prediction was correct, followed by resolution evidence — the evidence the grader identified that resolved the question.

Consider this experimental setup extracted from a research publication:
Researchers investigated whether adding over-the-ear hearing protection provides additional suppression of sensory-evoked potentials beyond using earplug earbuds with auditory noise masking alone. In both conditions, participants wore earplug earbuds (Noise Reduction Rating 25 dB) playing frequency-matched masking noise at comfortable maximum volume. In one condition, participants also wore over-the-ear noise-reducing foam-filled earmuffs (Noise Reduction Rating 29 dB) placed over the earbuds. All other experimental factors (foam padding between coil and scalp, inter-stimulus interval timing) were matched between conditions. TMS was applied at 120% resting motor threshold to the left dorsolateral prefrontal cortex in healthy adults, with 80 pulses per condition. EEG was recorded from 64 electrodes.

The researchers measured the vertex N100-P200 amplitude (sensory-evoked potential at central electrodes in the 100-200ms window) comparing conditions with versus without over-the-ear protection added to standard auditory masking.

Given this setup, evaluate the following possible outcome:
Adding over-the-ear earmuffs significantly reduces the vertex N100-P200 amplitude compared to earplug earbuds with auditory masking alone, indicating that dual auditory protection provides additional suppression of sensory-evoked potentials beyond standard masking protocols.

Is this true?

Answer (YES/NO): NO